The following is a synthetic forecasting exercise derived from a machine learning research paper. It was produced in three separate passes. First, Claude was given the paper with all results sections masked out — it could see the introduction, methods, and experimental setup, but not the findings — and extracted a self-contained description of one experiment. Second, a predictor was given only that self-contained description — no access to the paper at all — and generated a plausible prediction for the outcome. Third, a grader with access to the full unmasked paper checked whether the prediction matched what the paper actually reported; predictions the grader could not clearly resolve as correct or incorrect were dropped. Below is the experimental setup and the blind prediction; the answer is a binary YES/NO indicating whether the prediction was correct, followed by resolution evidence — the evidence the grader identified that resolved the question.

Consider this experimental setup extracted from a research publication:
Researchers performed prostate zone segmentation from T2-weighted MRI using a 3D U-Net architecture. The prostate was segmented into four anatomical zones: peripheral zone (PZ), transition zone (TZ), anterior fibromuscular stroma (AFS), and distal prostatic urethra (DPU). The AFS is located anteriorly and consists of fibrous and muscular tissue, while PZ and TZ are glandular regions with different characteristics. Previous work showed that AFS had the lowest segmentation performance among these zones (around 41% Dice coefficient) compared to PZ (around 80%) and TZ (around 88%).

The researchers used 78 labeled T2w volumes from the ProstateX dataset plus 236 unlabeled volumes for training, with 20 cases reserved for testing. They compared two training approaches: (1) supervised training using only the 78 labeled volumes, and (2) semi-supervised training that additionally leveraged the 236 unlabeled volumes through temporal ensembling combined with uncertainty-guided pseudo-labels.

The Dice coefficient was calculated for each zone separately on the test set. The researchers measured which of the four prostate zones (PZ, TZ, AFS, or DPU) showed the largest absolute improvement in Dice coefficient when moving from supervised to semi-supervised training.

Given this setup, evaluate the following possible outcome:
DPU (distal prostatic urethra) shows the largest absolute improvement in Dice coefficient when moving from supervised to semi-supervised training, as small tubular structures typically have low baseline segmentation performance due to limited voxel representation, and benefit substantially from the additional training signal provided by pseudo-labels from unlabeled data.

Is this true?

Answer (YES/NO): YES